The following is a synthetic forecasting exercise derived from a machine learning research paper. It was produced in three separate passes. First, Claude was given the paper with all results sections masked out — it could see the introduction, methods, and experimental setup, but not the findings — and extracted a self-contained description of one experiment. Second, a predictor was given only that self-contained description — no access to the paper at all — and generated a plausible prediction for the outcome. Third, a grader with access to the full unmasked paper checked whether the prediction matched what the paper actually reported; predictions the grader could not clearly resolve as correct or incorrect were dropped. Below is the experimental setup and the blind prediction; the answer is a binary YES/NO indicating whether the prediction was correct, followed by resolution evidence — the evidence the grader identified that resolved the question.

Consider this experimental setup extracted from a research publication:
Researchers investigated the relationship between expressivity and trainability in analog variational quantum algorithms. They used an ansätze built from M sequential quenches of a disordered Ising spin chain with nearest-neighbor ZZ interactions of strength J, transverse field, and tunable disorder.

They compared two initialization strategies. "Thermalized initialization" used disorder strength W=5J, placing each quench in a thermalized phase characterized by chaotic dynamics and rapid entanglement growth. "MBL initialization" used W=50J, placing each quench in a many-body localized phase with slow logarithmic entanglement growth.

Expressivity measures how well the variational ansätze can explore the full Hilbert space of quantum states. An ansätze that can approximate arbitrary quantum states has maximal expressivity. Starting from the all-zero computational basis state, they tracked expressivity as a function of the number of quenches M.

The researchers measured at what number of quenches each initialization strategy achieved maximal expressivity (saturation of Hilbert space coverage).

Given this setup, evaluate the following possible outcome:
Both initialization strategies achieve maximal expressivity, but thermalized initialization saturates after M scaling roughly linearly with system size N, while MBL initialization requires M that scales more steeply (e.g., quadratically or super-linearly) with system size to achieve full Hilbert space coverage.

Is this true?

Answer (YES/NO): NO